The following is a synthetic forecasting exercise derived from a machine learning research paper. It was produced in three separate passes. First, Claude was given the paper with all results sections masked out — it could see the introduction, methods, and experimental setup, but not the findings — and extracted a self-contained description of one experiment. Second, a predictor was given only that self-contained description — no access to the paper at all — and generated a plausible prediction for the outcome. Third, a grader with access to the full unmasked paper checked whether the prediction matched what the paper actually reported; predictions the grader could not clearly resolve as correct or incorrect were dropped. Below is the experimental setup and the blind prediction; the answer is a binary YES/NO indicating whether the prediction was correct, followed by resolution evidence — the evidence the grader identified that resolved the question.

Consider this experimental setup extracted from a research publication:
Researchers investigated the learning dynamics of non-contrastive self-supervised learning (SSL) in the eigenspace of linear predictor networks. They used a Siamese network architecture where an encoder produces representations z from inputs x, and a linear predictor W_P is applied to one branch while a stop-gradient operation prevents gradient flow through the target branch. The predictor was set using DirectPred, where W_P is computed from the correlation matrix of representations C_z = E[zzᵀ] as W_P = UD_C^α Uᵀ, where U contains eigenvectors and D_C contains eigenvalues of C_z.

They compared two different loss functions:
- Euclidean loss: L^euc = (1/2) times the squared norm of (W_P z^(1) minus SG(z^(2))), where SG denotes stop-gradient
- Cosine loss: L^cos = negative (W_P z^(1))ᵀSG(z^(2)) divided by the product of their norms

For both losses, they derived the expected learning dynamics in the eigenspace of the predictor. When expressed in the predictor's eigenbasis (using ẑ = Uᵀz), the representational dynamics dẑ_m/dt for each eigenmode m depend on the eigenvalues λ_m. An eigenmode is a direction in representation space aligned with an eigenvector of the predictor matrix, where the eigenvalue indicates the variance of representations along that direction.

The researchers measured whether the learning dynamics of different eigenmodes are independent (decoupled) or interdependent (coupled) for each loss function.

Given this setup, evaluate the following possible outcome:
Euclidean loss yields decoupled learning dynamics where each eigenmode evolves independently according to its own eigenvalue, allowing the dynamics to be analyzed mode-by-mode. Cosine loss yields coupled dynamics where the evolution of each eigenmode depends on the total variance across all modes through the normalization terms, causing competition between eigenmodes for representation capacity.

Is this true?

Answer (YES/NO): YES